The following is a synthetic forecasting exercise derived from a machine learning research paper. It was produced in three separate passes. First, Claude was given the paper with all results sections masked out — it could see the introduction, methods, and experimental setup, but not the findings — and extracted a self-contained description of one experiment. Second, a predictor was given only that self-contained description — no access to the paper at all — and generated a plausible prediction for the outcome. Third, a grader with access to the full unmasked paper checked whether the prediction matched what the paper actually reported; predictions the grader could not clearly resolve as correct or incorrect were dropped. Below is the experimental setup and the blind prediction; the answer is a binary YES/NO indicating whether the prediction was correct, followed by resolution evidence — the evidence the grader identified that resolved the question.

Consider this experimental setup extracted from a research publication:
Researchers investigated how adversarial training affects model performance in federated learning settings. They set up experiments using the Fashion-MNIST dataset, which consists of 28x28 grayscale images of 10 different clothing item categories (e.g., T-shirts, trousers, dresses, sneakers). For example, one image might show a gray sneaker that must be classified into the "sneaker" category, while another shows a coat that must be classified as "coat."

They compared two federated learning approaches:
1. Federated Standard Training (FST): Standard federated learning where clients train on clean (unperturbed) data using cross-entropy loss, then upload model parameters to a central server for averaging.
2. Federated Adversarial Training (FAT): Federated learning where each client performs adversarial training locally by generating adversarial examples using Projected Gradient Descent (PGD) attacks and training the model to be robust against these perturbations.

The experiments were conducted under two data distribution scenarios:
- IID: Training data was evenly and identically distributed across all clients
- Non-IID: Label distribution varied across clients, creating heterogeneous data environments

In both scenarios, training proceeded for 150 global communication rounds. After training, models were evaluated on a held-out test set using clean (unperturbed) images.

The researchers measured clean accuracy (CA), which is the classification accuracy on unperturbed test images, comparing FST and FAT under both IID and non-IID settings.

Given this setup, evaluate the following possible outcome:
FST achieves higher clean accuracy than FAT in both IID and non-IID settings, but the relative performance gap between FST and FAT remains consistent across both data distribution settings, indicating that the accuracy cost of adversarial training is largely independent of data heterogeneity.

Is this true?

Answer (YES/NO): NO